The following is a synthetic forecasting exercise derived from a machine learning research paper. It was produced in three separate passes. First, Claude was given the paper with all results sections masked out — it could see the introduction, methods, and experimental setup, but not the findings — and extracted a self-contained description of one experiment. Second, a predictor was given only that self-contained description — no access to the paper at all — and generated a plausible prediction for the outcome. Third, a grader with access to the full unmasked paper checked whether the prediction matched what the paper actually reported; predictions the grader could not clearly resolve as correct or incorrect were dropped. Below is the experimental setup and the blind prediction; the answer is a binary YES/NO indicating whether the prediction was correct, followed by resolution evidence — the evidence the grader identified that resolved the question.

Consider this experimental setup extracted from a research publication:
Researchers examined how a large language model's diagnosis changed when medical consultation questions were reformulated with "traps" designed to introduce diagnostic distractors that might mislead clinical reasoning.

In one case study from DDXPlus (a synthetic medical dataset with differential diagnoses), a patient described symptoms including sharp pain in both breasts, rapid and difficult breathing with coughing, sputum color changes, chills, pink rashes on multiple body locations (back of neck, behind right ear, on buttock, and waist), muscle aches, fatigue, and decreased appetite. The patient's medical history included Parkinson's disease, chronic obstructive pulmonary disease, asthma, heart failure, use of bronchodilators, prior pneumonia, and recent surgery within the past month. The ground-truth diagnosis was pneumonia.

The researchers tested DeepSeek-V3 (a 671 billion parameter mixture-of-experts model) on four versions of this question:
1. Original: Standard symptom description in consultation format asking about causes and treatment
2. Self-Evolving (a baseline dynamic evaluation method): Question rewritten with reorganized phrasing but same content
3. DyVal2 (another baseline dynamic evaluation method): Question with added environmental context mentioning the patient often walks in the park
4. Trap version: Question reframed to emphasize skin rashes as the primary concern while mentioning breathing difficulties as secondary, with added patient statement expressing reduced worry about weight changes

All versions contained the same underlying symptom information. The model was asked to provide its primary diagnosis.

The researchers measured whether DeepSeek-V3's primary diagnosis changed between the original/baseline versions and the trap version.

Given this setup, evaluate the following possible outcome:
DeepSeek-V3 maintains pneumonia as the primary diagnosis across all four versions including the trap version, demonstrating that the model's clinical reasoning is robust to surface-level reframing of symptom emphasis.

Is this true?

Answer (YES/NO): NO